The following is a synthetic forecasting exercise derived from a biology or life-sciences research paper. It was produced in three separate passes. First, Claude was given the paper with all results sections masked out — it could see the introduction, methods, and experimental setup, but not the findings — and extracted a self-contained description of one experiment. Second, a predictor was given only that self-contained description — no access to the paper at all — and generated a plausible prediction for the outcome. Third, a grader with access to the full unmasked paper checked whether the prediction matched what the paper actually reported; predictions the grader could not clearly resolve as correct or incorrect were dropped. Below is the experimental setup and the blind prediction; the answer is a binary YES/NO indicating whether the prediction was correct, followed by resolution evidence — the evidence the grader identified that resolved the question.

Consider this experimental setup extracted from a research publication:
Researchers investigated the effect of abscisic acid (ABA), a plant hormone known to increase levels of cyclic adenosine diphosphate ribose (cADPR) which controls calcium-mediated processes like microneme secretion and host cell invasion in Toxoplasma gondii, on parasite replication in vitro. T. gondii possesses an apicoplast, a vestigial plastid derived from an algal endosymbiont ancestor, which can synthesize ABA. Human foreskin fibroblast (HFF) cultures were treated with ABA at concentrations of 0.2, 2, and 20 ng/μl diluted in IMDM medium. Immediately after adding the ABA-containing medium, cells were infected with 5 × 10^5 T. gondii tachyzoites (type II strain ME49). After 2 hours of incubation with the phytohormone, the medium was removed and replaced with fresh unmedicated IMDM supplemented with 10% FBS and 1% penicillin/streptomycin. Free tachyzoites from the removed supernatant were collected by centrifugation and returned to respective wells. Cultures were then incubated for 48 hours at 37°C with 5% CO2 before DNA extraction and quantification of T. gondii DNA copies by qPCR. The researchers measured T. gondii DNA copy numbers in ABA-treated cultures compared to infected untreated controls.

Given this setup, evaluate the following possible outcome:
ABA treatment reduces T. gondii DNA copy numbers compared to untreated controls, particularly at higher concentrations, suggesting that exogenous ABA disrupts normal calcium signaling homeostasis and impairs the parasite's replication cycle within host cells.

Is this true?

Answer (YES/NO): NO